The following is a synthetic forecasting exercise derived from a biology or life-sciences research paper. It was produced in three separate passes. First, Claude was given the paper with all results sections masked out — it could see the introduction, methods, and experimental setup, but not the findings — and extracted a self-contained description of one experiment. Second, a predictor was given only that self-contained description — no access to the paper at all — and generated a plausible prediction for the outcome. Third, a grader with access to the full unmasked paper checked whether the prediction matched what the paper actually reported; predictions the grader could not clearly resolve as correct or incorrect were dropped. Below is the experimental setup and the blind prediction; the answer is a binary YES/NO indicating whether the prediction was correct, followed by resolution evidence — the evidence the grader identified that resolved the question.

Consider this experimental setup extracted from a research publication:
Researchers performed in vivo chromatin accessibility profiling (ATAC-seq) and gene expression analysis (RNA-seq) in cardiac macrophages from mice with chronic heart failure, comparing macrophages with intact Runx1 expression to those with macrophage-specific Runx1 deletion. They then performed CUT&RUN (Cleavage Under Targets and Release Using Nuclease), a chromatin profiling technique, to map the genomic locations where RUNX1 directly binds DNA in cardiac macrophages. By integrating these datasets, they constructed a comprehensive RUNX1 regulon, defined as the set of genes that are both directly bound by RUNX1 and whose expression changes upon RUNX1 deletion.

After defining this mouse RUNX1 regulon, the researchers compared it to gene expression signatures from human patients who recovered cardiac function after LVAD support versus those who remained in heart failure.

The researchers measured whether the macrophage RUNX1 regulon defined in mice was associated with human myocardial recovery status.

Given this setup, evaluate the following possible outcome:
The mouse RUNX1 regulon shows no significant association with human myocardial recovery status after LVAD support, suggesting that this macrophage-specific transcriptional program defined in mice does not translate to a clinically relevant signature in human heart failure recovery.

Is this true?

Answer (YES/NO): NO